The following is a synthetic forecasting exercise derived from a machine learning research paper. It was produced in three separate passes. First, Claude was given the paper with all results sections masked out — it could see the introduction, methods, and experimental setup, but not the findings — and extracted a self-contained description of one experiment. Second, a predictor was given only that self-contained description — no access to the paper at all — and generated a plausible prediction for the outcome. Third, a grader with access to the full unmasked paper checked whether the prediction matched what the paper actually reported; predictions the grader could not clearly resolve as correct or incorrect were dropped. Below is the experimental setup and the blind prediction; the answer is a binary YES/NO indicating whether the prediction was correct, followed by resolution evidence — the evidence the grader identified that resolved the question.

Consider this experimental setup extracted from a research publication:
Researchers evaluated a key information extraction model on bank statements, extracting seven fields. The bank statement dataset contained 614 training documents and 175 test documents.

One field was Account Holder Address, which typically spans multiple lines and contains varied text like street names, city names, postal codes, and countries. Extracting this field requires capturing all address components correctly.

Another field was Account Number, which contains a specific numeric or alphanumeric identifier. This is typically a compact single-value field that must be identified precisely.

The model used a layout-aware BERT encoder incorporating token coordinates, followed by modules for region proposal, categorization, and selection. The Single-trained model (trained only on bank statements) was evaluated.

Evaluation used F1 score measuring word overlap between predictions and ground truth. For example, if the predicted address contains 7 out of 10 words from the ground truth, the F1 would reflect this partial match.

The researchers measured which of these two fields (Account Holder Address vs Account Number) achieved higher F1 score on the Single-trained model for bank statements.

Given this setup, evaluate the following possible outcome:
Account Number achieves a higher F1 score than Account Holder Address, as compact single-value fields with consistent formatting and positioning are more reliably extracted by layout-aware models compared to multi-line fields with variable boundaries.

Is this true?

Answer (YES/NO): NO